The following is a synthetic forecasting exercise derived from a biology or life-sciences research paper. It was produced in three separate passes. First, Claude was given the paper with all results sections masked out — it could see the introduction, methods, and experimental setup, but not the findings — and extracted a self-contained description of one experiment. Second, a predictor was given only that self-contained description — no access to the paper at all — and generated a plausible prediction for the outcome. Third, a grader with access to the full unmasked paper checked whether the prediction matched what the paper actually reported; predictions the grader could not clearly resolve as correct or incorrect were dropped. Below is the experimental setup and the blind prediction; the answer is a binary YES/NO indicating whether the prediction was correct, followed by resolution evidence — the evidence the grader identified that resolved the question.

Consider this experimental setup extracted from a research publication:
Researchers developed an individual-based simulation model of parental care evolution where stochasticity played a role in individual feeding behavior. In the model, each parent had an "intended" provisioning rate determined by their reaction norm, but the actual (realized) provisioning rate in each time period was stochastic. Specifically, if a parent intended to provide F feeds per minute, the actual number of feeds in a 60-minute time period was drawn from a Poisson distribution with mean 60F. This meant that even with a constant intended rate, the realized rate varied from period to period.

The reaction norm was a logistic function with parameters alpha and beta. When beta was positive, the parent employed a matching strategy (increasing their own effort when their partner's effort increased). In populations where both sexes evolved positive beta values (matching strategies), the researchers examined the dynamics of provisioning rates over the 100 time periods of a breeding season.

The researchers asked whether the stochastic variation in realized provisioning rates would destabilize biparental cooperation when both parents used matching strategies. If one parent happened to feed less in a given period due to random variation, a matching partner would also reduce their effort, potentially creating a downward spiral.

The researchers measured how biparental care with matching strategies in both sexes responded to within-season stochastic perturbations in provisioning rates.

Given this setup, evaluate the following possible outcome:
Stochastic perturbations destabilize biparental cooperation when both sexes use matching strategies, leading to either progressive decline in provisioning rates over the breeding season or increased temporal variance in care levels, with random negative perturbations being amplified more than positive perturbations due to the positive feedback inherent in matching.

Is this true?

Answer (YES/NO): NO